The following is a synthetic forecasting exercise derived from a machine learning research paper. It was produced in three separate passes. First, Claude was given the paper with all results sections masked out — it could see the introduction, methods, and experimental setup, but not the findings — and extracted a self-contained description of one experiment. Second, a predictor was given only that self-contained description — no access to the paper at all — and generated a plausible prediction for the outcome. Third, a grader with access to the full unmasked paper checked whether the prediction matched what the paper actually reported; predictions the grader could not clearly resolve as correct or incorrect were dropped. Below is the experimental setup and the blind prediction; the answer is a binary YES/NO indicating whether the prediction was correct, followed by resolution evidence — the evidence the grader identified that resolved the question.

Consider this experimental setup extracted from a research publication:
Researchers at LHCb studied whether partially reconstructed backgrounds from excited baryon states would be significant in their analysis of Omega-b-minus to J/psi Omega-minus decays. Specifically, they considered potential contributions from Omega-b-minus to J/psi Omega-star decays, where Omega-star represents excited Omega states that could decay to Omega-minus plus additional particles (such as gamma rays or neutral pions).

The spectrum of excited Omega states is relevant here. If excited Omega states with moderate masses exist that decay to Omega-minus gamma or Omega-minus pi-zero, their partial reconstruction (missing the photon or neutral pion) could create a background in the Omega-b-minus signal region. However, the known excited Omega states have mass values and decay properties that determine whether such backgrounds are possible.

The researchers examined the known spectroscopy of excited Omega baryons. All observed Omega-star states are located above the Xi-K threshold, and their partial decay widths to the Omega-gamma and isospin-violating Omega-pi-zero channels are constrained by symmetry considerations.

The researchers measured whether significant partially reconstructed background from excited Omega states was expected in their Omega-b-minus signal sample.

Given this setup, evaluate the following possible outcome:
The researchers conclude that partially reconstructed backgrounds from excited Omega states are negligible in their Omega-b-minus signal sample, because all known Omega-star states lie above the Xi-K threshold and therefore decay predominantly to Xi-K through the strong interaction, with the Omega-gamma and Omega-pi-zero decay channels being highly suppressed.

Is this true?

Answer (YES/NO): YES